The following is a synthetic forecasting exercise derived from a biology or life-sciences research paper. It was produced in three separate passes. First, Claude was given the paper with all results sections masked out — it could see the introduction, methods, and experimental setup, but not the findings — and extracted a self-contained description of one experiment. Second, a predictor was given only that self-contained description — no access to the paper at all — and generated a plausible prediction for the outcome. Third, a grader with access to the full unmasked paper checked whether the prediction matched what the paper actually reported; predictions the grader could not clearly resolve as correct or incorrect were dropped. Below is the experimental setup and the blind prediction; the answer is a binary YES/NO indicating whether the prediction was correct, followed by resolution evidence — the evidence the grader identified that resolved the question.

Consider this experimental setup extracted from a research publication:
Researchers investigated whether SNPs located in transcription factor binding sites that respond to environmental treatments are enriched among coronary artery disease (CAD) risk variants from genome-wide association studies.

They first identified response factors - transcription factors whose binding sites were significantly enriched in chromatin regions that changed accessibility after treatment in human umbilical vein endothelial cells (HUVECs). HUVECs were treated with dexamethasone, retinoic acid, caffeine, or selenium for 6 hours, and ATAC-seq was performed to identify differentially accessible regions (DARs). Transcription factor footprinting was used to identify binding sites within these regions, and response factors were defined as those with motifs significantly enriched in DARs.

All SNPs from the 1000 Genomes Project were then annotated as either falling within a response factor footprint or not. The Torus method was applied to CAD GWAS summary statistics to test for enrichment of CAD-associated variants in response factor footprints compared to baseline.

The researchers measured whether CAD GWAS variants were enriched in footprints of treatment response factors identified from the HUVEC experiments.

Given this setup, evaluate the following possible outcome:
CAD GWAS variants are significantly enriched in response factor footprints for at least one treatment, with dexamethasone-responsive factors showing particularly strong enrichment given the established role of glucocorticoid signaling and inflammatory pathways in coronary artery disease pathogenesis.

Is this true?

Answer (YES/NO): NO